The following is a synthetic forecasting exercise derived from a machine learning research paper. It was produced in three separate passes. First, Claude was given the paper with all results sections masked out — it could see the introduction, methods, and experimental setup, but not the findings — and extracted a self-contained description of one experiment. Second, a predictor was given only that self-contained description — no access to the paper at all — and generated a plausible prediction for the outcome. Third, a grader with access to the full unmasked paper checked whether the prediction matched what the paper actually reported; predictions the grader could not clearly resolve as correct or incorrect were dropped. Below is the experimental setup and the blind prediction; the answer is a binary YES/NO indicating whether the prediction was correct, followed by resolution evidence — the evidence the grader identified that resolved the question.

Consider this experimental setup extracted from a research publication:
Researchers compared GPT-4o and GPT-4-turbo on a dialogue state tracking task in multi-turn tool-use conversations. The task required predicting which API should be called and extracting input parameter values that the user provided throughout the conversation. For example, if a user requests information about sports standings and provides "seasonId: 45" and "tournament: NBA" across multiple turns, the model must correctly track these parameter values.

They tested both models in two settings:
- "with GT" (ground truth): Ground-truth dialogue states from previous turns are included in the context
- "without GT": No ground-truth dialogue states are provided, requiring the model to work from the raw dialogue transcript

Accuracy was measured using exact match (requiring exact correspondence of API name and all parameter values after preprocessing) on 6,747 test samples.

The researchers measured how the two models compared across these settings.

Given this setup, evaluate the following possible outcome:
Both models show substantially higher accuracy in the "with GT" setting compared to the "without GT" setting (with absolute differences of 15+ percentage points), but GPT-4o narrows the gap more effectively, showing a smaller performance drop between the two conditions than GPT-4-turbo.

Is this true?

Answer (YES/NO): NO